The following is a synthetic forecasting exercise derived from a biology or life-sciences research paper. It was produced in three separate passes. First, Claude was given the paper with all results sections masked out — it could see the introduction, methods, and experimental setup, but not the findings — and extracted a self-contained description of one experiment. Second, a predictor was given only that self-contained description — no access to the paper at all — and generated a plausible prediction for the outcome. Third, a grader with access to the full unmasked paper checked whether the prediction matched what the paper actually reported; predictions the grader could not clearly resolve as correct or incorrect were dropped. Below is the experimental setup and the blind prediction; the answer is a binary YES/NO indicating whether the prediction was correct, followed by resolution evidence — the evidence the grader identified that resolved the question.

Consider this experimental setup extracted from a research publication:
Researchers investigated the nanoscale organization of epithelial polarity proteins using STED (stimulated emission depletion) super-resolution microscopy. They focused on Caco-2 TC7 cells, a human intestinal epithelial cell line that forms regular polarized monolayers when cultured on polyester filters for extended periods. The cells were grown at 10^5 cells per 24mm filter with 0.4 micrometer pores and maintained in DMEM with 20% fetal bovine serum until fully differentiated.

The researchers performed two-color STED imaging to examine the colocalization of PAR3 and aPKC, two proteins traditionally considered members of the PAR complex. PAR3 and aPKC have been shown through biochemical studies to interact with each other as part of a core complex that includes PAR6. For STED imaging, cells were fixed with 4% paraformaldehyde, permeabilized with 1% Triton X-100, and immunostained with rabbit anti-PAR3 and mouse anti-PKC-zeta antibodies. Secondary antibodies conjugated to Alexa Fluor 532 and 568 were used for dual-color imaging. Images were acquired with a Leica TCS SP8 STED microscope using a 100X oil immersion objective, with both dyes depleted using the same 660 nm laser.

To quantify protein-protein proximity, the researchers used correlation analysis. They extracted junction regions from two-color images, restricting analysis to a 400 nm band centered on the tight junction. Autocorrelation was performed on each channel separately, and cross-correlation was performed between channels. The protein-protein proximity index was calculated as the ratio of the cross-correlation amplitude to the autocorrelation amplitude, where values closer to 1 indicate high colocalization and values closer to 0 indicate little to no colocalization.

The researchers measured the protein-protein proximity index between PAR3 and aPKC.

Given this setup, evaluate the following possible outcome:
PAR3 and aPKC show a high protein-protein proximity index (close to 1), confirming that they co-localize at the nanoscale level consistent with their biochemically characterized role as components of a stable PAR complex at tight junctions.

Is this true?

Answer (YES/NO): NO